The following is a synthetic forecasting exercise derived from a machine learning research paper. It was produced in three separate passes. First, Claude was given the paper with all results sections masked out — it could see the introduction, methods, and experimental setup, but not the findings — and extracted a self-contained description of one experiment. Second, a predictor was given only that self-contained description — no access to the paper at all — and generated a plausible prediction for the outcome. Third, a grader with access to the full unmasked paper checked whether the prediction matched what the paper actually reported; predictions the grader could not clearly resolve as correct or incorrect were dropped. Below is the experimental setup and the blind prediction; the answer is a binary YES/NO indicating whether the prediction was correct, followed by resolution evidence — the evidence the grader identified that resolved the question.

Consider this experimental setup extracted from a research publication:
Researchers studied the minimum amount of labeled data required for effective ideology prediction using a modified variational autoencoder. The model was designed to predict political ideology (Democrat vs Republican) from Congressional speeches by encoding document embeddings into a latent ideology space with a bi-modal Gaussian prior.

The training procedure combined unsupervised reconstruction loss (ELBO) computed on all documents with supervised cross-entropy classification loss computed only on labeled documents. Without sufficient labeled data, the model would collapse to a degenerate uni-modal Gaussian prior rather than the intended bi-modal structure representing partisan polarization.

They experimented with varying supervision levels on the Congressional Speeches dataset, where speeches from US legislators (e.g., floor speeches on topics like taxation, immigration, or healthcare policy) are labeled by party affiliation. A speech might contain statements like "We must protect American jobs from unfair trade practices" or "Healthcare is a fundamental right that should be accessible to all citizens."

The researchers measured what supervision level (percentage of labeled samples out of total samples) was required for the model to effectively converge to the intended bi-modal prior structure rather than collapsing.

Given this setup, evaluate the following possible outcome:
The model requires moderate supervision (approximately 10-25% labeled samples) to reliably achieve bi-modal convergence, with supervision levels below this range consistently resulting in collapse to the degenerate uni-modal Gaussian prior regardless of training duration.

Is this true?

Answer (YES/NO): NO